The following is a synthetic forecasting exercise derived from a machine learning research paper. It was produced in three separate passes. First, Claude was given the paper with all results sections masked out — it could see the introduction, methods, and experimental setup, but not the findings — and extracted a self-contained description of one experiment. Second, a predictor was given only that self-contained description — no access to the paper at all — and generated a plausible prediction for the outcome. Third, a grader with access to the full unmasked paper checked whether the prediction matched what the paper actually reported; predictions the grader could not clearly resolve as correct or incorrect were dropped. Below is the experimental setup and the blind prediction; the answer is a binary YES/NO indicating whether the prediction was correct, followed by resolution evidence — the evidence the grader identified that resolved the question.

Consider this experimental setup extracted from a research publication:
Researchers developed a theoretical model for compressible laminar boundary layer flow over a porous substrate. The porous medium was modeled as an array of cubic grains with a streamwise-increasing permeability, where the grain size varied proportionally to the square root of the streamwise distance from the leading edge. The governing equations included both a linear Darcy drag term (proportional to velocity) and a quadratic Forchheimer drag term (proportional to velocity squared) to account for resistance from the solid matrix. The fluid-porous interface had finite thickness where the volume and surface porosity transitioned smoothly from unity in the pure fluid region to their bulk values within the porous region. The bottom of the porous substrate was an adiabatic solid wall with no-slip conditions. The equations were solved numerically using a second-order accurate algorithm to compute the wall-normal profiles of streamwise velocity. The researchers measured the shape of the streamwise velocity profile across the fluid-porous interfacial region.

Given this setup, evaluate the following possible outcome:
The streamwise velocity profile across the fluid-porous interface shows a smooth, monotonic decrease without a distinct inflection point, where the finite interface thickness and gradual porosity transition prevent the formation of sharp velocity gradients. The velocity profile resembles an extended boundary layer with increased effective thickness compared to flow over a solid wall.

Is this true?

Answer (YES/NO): NO